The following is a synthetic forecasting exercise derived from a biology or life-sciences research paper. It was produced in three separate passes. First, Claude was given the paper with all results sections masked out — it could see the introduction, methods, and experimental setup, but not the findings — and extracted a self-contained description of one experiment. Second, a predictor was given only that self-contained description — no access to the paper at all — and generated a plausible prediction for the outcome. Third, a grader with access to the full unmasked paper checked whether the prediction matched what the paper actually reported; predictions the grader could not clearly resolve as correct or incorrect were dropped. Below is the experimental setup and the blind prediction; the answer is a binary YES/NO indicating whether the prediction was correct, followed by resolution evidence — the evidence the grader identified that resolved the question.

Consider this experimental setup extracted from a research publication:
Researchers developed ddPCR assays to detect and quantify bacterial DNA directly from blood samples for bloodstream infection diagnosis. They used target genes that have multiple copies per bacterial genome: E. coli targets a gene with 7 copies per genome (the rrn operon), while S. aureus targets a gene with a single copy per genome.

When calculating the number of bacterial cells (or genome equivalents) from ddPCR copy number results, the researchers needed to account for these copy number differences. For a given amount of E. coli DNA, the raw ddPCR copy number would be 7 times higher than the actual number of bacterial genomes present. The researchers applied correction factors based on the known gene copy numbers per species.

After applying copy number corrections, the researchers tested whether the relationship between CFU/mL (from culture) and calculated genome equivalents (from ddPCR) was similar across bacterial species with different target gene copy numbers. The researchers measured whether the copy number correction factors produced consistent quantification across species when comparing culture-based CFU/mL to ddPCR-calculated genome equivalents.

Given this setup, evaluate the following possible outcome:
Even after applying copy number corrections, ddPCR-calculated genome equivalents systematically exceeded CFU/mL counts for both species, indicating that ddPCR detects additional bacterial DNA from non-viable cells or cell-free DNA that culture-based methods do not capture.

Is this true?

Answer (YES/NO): NO